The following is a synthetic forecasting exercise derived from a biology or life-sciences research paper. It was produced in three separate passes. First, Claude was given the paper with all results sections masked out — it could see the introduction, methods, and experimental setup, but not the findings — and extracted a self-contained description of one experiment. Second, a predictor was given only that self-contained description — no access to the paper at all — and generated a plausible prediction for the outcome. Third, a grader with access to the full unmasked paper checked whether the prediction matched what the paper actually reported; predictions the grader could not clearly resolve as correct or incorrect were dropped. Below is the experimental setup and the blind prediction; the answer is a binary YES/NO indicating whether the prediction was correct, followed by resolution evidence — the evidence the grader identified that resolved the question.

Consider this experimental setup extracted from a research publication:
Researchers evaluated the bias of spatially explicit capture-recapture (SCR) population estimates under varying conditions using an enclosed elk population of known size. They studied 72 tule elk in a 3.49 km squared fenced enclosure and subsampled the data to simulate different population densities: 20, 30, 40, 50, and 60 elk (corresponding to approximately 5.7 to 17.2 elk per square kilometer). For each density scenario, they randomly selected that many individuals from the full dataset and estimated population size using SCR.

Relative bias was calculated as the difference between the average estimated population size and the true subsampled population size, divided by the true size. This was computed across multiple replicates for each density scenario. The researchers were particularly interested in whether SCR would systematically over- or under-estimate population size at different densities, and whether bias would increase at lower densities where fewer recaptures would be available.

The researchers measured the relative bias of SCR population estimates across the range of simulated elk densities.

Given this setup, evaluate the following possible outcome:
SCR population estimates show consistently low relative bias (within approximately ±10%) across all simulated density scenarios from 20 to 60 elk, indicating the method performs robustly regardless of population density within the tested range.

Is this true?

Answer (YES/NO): NO